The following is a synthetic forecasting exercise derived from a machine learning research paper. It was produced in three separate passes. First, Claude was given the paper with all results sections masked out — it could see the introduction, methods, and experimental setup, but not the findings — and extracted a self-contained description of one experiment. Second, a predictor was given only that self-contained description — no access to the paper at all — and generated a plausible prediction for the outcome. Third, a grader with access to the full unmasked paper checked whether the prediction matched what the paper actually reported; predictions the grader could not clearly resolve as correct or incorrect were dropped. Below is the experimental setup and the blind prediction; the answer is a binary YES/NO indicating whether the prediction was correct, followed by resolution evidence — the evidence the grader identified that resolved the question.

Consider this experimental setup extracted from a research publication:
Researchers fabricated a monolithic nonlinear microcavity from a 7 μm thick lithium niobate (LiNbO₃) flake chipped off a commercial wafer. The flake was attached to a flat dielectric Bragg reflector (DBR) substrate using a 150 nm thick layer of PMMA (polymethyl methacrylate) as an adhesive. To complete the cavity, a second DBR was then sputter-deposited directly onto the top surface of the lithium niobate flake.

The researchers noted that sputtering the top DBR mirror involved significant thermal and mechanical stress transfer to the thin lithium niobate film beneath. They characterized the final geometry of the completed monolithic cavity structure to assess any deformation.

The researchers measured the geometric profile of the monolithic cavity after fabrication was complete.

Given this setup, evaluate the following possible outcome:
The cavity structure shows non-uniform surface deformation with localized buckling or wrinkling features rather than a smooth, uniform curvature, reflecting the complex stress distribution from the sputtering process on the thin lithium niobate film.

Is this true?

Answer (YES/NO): NO